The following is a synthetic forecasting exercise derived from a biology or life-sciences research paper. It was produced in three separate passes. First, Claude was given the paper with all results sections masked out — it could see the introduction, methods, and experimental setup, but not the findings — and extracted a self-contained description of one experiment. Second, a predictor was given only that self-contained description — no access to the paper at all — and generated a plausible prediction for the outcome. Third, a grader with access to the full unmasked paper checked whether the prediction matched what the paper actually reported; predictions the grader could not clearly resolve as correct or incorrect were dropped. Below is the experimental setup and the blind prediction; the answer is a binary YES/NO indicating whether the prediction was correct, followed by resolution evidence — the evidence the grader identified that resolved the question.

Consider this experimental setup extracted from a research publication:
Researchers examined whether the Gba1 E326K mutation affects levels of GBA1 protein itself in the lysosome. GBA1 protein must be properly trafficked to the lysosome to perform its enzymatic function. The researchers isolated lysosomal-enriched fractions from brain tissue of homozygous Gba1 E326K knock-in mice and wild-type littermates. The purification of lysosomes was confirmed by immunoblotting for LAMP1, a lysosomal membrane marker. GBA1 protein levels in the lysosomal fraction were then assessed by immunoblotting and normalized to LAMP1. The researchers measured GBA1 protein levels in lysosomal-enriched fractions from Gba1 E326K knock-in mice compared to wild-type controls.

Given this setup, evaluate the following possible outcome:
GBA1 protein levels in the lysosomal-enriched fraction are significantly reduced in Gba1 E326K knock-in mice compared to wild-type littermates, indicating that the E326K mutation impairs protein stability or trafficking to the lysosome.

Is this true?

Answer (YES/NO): YES